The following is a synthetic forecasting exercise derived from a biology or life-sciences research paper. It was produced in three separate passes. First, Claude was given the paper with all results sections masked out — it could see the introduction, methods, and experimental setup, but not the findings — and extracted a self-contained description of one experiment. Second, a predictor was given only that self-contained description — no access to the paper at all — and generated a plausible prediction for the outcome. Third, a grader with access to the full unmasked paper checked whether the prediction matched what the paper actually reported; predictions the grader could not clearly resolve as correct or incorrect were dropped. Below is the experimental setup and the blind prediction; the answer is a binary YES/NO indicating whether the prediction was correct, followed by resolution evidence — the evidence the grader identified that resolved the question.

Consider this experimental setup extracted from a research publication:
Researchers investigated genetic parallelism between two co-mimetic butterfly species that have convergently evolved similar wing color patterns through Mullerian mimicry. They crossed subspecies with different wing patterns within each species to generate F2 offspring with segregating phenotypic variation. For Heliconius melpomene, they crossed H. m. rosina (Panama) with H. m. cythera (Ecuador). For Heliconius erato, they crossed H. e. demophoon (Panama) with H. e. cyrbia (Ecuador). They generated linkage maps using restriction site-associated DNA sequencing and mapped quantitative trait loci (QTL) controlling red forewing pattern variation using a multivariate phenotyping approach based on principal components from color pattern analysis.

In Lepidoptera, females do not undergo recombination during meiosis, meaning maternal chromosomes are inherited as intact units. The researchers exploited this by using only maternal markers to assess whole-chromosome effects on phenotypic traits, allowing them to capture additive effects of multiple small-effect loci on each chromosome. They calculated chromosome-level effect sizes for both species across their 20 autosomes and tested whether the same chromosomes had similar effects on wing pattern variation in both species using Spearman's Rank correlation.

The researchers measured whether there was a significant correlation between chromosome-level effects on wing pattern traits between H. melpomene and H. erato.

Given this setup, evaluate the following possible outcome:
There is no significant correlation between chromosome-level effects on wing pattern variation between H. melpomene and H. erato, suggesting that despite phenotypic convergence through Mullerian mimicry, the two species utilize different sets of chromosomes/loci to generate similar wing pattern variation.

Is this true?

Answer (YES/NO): YES